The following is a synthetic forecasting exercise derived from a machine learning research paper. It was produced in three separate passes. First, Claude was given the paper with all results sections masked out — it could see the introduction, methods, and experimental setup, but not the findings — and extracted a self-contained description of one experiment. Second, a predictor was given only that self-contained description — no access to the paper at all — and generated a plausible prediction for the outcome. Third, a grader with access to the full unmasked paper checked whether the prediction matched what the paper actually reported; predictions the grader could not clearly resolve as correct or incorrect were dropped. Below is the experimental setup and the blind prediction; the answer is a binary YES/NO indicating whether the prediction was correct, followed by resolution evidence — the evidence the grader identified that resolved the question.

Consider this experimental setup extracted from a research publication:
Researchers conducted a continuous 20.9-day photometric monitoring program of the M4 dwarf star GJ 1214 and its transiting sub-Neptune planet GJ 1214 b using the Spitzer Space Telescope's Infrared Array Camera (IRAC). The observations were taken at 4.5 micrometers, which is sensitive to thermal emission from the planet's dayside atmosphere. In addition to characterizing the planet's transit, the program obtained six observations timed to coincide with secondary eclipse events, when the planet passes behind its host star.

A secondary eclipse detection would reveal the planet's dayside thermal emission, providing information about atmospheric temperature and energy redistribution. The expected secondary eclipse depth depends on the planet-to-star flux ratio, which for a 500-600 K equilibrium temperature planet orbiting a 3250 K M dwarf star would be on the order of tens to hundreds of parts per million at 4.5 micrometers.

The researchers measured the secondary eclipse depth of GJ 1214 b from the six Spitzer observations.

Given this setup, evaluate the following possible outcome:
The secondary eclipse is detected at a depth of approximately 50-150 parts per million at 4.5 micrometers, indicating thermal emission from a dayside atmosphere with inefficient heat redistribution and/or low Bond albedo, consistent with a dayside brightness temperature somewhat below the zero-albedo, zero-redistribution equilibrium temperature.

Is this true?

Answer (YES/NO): NO